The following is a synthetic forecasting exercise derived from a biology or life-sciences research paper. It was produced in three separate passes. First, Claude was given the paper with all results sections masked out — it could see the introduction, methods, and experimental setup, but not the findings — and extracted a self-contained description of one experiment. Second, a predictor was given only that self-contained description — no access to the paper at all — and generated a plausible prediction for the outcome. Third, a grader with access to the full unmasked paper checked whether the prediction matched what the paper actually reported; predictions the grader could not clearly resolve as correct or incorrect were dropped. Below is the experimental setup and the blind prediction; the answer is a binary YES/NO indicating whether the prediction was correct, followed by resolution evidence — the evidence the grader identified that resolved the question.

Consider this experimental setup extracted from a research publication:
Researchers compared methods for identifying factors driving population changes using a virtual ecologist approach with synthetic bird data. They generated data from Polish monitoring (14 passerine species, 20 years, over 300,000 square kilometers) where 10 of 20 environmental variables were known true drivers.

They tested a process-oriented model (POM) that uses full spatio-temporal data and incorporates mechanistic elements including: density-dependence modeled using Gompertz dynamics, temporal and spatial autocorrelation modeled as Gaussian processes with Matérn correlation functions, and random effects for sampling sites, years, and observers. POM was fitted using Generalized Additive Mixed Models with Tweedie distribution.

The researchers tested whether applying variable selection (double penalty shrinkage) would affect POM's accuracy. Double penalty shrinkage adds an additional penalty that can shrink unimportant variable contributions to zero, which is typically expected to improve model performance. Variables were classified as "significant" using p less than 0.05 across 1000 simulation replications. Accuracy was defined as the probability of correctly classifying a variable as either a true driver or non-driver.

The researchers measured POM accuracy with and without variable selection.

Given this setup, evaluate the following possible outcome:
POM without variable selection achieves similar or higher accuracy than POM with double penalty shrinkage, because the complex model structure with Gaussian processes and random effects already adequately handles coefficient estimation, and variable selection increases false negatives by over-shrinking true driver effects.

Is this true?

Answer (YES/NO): NO